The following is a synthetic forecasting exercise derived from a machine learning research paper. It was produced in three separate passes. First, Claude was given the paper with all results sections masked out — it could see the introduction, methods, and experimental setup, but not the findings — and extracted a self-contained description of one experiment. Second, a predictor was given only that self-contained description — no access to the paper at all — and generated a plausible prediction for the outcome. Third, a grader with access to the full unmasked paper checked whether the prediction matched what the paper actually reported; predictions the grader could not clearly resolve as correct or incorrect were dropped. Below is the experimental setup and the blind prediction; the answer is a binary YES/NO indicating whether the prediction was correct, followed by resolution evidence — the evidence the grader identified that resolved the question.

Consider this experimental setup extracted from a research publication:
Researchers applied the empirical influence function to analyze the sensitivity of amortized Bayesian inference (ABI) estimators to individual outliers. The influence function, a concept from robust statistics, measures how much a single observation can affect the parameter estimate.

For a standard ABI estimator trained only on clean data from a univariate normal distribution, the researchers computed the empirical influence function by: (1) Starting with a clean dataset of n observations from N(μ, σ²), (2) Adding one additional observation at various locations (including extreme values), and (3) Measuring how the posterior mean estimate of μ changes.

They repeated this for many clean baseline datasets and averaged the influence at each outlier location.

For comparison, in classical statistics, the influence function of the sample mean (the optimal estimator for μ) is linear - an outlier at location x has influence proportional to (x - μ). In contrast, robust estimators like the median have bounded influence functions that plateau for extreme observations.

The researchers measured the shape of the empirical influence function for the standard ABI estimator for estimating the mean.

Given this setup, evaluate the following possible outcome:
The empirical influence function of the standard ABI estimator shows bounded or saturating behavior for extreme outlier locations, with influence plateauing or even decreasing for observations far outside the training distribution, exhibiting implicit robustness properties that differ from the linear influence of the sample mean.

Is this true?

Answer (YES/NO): NO